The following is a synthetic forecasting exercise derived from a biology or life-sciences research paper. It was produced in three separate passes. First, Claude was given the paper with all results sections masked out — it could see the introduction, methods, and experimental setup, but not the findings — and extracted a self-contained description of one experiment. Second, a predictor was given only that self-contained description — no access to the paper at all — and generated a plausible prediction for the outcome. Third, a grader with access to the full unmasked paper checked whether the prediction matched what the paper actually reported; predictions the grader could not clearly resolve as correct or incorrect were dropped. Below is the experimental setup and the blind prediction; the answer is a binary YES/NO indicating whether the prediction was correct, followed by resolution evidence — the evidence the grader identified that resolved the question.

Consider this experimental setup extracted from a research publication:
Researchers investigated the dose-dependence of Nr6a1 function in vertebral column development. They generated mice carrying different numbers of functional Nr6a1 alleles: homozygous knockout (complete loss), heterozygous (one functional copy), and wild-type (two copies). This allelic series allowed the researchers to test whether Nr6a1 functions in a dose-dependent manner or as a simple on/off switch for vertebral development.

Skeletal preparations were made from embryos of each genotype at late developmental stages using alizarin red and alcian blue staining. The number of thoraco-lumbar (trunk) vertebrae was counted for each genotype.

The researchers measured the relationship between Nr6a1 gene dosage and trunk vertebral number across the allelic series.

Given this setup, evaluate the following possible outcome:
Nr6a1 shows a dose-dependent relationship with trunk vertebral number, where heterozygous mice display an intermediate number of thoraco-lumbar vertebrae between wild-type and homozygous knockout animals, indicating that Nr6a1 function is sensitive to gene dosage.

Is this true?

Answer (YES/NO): YES